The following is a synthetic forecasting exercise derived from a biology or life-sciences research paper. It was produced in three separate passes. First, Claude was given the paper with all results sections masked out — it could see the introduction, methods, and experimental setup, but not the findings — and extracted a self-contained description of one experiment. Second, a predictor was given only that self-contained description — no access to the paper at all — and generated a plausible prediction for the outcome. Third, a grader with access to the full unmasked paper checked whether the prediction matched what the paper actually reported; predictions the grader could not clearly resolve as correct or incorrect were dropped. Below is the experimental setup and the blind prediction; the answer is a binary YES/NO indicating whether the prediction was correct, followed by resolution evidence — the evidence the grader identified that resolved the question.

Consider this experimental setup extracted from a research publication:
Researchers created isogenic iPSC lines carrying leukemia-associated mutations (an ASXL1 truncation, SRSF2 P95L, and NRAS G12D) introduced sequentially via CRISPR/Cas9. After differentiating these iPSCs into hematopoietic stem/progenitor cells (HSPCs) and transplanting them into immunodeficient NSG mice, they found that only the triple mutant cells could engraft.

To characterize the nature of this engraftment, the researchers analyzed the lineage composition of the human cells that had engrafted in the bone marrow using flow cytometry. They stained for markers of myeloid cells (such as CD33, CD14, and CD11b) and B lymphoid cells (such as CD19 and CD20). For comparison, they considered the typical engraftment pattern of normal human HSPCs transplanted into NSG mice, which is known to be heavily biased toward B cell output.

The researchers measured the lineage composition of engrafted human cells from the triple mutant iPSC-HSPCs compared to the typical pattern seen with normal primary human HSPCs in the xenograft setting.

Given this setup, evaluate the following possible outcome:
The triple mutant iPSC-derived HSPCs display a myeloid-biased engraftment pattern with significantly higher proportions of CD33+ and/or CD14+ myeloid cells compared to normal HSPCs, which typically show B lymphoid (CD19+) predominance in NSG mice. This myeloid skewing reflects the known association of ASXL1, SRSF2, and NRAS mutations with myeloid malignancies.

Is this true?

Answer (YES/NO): YES